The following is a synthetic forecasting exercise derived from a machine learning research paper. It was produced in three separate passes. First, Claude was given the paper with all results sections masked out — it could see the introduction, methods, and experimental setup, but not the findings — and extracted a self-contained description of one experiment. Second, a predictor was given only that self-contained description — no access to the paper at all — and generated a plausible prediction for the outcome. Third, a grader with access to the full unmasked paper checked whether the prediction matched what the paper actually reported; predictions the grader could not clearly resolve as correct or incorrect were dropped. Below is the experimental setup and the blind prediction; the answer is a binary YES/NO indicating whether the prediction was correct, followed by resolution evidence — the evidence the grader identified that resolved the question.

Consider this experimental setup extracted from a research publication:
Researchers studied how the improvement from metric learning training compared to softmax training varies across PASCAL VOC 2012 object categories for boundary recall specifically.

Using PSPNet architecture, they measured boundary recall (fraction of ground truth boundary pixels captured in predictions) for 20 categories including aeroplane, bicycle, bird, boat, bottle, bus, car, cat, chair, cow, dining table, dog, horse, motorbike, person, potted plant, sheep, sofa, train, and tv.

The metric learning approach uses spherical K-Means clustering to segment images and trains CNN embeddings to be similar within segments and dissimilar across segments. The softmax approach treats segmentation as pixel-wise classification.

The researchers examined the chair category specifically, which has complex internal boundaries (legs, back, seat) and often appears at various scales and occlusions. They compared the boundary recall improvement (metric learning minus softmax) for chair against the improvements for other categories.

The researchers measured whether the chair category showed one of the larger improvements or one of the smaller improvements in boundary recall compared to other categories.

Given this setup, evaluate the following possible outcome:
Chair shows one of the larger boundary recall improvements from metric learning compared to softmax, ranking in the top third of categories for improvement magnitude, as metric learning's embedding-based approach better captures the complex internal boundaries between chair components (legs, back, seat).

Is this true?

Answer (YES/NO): YES